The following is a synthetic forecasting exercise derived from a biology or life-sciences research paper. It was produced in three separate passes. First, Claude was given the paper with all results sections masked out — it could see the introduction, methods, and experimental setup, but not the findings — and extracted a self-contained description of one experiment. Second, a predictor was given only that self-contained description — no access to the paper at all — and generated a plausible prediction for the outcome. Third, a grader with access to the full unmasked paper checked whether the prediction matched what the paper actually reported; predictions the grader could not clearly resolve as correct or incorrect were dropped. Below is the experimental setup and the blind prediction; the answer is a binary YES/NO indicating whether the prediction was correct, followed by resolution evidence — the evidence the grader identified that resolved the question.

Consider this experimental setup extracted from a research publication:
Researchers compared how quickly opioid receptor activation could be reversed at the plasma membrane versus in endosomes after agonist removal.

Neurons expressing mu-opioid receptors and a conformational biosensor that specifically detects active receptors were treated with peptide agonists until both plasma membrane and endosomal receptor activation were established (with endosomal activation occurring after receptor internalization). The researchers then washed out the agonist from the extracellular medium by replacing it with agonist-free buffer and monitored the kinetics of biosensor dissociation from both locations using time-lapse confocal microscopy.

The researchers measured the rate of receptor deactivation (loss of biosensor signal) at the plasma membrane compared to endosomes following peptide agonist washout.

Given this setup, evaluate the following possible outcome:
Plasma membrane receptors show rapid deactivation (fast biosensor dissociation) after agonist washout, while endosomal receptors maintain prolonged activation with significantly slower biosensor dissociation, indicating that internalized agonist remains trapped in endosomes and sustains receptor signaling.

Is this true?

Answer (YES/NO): YES